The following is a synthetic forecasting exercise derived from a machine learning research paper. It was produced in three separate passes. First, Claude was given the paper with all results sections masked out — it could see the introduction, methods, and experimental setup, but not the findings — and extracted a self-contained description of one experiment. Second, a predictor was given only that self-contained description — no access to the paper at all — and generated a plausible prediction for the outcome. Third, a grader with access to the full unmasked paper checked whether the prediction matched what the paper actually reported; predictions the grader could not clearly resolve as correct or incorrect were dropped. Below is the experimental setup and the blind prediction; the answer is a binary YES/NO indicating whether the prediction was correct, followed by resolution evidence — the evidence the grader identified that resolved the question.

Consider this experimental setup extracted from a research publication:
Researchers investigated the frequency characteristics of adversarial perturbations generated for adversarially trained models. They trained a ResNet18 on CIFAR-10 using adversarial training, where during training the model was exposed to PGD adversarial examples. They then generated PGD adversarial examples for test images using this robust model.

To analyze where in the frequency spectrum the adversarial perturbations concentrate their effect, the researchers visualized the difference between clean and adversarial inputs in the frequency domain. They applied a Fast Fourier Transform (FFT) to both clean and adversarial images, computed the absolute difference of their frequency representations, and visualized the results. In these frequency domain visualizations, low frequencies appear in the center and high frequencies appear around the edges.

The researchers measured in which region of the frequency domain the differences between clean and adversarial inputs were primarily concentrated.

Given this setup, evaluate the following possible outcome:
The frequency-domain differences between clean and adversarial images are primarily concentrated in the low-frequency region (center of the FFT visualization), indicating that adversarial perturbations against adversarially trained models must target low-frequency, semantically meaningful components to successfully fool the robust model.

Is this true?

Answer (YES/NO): YES